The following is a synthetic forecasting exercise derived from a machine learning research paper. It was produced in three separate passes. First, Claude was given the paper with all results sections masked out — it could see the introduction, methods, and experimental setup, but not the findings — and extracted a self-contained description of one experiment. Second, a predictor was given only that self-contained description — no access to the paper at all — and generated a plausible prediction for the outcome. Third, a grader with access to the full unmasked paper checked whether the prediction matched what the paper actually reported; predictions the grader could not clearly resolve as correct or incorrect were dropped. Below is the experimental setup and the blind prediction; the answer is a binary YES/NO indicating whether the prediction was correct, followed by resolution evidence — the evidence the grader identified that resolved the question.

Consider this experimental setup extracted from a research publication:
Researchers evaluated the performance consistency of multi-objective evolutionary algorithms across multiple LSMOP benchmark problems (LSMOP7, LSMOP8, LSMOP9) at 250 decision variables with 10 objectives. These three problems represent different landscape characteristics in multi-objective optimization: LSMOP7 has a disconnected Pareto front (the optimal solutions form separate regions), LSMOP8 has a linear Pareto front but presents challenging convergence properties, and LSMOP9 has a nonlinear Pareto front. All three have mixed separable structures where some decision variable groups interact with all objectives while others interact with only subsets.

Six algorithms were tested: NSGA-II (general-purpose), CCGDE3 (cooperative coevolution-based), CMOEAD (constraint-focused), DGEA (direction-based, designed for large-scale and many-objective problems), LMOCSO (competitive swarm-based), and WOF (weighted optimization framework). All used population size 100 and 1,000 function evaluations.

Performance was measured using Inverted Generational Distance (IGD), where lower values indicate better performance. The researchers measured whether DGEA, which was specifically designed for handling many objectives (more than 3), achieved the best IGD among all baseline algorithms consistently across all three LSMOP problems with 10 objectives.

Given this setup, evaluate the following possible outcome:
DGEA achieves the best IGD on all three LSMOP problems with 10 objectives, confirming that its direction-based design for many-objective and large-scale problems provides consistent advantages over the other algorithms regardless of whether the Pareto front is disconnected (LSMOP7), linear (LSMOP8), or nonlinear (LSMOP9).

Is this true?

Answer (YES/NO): NO